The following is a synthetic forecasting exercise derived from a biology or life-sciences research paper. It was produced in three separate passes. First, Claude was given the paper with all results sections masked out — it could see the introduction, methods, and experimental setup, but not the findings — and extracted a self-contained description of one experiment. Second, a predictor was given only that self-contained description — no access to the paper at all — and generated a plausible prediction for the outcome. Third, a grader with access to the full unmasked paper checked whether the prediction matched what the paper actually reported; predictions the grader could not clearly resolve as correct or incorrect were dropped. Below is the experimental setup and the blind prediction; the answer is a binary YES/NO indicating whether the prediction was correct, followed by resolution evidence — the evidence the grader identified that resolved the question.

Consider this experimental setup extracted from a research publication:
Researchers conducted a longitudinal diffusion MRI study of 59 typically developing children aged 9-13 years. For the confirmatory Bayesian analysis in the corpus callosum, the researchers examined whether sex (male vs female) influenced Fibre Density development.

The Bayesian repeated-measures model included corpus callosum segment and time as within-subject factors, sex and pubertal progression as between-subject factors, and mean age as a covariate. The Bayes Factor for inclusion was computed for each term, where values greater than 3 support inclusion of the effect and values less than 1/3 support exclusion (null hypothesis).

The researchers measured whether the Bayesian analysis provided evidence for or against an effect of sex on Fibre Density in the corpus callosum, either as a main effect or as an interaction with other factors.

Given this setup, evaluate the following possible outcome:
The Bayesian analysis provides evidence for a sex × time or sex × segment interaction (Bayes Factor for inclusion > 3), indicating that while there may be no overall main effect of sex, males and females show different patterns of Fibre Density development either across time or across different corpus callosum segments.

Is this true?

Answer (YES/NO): NO